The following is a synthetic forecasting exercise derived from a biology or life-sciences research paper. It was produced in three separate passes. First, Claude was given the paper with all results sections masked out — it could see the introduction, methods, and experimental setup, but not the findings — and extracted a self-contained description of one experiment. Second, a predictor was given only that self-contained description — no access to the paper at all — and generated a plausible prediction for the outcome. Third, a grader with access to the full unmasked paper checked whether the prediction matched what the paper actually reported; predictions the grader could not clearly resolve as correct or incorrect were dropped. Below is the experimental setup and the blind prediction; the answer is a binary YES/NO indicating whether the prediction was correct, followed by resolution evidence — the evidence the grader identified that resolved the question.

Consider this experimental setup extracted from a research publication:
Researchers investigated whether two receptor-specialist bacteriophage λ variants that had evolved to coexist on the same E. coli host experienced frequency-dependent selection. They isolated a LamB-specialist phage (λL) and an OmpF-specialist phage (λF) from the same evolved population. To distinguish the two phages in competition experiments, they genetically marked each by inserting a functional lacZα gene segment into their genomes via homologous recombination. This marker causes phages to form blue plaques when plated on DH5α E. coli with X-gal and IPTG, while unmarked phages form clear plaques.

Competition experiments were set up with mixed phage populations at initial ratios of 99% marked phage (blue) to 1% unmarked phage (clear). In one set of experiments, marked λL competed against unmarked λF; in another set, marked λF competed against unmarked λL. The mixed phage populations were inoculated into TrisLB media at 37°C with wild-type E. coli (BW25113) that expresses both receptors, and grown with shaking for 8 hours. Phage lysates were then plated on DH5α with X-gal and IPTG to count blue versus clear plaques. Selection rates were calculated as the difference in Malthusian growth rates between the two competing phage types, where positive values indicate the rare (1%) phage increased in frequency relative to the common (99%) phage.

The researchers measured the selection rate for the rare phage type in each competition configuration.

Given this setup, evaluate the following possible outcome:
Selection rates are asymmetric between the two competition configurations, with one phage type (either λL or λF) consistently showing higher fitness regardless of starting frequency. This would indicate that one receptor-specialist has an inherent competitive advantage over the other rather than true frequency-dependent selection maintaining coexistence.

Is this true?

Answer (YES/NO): NO